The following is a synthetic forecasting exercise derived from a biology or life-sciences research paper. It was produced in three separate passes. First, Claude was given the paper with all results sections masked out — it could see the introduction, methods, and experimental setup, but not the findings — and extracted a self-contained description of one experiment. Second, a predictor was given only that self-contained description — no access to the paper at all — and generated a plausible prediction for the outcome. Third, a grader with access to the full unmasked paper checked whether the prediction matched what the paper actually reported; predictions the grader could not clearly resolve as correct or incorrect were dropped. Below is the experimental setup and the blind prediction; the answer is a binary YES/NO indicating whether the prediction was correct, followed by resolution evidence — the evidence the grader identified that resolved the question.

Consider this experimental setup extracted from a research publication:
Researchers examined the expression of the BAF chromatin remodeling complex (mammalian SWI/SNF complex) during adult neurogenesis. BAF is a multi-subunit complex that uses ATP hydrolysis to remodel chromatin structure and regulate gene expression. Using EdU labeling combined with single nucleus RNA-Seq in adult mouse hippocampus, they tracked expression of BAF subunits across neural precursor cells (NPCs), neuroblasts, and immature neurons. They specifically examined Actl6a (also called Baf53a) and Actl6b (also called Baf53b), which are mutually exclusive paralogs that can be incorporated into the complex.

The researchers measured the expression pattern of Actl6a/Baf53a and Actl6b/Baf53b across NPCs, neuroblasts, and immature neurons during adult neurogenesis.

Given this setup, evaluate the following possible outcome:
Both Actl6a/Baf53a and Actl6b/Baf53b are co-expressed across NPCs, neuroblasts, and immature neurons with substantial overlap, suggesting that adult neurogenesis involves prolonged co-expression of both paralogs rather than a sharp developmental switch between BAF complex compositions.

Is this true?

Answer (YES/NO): NO